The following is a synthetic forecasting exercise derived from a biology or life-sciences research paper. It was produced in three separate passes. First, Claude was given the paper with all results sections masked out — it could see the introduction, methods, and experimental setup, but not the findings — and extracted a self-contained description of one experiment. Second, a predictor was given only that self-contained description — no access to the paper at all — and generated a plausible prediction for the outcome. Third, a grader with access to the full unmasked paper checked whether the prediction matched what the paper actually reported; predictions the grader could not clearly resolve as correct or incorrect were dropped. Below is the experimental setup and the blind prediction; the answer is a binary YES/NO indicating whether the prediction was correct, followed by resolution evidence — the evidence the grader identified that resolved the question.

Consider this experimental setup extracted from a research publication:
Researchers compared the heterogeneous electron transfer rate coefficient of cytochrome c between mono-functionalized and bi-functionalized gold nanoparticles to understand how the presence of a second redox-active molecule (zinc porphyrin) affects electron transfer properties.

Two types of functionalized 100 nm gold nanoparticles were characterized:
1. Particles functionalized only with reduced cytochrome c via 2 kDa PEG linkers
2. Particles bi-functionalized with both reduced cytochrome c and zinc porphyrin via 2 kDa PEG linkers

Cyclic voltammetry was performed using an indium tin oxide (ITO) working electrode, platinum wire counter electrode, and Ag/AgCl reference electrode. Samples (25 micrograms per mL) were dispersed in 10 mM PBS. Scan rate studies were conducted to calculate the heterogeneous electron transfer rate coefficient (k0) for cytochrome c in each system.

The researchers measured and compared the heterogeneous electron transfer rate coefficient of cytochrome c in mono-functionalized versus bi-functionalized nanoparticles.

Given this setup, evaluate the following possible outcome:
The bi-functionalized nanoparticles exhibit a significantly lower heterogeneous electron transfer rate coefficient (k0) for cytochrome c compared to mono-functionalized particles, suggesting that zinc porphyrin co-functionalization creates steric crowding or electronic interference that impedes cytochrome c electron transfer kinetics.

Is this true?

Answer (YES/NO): YES